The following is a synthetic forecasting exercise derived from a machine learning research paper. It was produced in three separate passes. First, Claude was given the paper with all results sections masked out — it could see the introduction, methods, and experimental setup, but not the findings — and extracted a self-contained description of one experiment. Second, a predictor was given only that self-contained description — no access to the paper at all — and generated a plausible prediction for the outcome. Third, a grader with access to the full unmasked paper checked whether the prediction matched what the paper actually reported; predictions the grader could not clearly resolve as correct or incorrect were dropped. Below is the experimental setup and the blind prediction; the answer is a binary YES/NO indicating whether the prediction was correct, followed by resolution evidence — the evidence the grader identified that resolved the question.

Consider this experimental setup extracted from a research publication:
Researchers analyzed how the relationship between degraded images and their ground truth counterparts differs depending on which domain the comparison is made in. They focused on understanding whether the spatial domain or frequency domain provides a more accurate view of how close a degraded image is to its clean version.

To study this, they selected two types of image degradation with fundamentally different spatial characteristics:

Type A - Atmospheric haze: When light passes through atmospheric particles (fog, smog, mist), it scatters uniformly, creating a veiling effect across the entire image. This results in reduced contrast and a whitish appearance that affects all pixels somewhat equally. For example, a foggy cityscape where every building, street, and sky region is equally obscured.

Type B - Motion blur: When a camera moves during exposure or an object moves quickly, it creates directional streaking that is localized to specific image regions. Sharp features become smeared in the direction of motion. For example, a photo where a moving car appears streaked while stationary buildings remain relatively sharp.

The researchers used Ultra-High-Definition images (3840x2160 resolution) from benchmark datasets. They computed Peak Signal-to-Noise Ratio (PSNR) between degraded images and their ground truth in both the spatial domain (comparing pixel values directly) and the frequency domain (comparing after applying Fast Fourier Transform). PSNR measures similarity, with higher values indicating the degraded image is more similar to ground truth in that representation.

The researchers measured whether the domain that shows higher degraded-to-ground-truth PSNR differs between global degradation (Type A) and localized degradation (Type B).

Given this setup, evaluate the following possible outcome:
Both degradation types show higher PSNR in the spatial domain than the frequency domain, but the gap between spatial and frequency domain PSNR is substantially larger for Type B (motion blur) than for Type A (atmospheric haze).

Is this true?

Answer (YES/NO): NO